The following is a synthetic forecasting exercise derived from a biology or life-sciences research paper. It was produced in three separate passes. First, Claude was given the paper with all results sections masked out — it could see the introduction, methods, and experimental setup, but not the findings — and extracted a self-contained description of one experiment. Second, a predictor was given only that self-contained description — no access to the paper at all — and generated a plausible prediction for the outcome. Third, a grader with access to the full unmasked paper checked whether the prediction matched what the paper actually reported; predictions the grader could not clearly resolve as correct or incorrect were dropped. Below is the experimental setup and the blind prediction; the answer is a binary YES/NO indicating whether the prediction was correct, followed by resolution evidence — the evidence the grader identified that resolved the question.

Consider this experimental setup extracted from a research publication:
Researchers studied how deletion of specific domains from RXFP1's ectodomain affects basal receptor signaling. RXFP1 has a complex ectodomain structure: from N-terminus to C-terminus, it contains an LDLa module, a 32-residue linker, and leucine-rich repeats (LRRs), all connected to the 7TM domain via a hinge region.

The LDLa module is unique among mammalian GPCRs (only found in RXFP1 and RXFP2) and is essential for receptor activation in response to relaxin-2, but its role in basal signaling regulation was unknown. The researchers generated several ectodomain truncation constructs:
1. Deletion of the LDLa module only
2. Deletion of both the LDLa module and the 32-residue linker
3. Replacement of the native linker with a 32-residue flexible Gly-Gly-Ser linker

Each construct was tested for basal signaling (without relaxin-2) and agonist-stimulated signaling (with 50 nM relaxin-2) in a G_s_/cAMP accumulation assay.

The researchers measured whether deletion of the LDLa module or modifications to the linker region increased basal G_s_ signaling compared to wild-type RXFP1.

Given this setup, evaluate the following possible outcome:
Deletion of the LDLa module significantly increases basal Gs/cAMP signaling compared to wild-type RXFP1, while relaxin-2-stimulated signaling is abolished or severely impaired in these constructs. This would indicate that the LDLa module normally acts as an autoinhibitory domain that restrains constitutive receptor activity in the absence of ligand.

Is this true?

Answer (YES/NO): NO